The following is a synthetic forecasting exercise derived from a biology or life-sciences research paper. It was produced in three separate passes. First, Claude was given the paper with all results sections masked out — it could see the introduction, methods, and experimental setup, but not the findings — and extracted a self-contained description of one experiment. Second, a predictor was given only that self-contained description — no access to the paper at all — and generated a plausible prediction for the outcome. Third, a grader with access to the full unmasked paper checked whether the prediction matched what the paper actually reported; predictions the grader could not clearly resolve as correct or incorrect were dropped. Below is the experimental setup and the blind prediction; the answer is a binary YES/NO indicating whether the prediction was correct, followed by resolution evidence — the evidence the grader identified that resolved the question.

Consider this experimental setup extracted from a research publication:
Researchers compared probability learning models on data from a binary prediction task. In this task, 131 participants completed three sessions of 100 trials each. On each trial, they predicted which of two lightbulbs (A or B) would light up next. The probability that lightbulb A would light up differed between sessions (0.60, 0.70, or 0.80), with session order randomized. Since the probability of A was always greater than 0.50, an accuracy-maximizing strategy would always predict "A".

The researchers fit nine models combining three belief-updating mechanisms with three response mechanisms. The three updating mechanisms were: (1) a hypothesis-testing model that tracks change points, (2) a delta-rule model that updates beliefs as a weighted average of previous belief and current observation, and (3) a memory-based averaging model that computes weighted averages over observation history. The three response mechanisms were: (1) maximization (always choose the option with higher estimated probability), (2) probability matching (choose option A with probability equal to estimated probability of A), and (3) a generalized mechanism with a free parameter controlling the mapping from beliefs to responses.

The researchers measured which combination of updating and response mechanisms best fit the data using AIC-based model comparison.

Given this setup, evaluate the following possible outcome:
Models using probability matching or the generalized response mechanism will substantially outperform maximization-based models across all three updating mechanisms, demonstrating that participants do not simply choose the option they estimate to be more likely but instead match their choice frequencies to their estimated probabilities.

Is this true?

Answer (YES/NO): NO